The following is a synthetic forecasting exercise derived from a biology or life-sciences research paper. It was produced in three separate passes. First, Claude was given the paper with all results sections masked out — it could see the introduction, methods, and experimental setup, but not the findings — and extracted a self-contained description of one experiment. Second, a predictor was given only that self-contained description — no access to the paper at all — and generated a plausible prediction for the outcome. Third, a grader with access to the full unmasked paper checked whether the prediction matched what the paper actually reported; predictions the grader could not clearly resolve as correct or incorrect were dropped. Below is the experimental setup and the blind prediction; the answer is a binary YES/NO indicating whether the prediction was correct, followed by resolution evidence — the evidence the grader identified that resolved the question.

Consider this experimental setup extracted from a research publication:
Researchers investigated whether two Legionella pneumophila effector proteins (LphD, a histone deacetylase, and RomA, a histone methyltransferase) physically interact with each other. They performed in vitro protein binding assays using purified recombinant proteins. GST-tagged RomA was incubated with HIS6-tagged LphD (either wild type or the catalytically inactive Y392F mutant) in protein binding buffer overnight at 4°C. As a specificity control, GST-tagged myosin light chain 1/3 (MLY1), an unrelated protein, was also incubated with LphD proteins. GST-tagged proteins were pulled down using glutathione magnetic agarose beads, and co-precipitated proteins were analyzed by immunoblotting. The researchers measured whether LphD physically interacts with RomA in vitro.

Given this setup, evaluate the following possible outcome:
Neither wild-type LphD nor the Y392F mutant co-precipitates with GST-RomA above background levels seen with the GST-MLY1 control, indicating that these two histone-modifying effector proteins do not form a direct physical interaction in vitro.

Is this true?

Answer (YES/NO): NO